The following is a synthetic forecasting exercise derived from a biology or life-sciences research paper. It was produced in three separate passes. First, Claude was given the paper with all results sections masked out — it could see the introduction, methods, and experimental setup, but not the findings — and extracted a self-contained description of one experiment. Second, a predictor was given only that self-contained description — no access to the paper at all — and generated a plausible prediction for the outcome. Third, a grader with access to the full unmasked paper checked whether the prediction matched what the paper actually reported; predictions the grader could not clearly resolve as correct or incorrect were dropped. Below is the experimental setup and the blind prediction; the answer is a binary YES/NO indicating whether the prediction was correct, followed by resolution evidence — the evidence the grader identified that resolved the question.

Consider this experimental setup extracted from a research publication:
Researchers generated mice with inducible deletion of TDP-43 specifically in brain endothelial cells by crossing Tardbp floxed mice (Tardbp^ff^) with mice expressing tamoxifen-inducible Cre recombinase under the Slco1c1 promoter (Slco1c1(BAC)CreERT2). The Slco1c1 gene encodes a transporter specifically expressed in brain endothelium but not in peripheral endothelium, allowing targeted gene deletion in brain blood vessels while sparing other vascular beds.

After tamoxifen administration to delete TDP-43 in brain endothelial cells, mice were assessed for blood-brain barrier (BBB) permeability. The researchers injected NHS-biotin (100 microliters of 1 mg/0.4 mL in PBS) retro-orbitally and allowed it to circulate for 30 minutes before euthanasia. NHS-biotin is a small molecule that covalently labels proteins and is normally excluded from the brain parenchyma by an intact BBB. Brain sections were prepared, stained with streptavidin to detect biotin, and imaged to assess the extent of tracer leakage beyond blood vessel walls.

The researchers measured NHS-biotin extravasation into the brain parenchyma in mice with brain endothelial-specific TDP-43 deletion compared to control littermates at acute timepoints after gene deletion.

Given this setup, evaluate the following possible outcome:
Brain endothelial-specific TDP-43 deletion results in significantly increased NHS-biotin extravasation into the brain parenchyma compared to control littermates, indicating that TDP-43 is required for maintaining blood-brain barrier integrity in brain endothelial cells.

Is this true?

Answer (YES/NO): YES